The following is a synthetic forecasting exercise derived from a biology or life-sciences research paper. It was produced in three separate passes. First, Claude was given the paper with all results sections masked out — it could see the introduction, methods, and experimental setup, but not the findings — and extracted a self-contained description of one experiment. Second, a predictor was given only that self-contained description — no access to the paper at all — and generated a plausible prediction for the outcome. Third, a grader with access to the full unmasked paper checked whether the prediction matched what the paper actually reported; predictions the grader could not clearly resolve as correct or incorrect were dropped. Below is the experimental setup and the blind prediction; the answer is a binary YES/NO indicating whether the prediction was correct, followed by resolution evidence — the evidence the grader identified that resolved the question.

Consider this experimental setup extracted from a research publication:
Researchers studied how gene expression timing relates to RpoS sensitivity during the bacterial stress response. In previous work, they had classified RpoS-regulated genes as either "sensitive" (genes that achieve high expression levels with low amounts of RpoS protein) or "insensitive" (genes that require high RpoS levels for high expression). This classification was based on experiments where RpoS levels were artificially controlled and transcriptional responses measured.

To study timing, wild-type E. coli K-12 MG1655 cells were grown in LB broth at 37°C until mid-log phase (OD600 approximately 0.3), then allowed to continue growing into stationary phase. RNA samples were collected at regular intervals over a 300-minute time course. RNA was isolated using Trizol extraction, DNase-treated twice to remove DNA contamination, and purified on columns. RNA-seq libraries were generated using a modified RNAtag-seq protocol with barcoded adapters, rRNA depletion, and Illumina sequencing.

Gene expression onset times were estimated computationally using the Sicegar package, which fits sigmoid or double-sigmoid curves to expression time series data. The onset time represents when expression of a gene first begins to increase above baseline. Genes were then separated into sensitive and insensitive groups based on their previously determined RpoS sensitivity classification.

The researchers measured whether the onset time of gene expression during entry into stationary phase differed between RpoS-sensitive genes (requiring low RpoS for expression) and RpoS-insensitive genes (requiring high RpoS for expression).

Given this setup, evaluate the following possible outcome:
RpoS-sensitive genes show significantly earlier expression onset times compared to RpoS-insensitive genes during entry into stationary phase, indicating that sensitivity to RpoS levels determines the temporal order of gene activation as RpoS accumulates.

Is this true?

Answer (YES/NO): YES